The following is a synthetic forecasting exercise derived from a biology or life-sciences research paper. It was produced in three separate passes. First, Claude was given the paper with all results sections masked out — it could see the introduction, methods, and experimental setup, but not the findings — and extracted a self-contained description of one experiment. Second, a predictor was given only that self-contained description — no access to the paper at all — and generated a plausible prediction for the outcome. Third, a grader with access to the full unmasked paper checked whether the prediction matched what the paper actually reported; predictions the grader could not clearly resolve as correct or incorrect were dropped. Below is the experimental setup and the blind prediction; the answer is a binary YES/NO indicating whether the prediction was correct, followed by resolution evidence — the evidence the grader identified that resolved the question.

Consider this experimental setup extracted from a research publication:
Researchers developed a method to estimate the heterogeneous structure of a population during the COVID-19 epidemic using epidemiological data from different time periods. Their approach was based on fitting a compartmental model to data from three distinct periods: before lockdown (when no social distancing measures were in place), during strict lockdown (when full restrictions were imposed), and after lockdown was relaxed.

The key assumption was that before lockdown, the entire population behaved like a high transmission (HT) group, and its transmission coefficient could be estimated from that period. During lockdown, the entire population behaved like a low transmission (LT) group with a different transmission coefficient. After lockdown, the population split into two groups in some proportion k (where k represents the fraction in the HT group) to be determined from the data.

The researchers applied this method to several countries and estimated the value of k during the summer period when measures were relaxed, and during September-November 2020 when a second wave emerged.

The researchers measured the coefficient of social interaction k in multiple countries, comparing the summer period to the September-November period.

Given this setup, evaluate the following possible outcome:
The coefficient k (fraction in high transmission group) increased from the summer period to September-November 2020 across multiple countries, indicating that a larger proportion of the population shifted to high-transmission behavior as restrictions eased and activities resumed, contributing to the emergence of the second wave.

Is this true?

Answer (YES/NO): YES